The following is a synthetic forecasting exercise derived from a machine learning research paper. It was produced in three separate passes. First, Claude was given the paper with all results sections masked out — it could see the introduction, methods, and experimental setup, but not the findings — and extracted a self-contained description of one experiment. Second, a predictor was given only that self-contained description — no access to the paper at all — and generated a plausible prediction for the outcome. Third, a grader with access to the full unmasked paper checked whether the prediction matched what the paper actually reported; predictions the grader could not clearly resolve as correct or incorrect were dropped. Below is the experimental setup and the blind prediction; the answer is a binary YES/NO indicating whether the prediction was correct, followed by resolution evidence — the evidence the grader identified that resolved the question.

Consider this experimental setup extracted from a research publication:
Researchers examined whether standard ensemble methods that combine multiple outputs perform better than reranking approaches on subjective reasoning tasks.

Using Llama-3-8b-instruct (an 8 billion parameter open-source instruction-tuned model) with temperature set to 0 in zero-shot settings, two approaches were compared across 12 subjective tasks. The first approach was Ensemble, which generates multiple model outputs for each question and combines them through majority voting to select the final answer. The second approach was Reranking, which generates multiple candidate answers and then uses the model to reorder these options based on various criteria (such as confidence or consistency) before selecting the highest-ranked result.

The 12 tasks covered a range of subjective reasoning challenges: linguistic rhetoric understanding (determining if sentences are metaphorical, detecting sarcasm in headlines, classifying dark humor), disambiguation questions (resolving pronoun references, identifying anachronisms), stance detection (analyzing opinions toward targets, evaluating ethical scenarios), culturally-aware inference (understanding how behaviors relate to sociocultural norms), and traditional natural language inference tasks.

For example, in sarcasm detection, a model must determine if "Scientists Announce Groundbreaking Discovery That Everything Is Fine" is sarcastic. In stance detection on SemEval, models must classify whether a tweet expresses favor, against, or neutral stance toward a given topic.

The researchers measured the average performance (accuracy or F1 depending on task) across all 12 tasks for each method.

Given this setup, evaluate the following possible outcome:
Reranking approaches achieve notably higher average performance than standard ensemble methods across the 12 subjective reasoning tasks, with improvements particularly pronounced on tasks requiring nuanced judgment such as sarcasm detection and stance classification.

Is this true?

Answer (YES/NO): NO